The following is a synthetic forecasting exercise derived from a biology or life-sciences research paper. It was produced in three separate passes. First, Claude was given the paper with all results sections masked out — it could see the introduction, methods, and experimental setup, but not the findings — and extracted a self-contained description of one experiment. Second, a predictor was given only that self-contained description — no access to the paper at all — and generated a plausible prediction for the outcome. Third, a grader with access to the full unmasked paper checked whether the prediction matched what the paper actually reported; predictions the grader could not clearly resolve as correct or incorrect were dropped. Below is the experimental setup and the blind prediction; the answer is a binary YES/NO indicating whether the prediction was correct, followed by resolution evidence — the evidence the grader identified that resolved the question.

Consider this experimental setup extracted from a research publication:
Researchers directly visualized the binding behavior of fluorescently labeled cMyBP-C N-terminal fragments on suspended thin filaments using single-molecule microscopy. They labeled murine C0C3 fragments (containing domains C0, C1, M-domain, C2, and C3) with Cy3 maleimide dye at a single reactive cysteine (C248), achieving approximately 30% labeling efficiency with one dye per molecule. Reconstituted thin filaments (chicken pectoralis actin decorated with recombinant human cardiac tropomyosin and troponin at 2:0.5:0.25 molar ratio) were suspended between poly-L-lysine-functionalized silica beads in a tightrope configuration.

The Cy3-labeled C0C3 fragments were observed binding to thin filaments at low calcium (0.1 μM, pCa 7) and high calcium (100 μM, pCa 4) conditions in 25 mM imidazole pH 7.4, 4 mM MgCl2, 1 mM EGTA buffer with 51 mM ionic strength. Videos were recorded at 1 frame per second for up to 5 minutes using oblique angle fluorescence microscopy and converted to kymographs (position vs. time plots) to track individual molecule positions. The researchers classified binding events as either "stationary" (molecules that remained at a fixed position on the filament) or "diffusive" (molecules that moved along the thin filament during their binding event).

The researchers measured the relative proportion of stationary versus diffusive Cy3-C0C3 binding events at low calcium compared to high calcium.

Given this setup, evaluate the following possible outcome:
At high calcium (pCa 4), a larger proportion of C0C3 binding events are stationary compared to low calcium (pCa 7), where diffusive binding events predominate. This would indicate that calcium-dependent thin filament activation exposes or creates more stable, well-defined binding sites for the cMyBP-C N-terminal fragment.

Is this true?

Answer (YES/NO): NO